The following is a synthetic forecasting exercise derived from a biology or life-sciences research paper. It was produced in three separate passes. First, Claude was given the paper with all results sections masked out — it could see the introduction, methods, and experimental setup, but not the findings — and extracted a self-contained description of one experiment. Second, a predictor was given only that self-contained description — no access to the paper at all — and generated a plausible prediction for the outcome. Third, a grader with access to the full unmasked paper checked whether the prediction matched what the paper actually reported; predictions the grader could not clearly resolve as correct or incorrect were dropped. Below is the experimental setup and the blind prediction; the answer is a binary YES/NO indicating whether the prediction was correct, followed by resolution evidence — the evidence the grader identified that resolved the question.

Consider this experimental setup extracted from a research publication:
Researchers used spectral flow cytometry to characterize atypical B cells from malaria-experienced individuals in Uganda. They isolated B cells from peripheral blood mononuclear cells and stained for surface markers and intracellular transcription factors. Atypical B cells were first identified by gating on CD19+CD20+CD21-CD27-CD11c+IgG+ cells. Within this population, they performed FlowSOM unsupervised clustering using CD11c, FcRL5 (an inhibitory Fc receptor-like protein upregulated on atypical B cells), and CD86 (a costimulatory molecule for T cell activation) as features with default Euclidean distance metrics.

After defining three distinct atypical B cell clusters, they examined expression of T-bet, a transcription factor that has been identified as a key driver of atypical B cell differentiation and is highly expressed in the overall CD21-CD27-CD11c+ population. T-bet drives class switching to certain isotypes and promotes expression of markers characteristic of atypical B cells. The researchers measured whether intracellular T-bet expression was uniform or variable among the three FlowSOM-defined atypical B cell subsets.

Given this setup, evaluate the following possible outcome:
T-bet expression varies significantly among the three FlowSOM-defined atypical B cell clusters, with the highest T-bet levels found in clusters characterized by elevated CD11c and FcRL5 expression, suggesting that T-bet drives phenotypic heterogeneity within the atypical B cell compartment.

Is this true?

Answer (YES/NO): NO